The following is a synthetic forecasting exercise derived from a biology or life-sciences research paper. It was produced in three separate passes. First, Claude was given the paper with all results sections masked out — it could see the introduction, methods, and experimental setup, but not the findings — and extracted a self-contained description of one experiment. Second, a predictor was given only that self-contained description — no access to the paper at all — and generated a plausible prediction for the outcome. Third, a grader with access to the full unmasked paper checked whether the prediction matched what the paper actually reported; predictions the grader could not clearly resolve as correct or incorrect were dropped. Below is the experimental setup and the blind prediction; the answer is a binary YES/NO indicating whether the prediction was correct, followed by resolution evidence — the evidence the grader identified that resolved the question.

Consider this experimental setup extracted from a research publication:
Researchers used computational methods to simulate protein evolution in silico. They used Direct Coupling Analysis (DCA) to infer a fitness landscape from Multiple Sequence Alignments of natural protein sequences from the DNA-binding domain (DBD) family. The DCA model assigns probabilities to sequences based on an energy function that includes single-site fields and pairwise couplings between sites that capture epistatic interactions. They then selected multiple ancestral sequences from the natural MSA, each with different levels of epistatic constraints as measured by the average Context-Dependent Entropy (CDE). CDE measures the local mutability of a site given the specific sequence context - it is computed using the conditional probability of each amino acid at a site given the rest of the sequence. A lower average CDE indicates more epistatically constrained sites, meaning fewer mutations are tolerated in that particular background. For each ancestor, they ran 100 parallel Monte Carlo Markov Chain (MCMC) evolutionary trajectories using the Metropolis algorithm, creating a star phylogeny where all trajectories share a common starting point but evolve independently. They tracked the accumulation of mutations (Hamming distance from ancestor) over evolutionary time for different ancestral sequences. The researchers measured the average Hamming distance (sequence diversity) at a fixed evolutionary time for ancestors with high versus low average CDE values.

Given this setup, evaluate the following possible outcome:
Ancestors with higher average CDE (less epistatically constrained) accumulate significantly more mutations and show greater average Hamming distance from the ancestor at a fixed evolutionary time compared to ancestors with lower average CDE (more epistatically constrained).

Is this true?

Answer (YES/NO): YES